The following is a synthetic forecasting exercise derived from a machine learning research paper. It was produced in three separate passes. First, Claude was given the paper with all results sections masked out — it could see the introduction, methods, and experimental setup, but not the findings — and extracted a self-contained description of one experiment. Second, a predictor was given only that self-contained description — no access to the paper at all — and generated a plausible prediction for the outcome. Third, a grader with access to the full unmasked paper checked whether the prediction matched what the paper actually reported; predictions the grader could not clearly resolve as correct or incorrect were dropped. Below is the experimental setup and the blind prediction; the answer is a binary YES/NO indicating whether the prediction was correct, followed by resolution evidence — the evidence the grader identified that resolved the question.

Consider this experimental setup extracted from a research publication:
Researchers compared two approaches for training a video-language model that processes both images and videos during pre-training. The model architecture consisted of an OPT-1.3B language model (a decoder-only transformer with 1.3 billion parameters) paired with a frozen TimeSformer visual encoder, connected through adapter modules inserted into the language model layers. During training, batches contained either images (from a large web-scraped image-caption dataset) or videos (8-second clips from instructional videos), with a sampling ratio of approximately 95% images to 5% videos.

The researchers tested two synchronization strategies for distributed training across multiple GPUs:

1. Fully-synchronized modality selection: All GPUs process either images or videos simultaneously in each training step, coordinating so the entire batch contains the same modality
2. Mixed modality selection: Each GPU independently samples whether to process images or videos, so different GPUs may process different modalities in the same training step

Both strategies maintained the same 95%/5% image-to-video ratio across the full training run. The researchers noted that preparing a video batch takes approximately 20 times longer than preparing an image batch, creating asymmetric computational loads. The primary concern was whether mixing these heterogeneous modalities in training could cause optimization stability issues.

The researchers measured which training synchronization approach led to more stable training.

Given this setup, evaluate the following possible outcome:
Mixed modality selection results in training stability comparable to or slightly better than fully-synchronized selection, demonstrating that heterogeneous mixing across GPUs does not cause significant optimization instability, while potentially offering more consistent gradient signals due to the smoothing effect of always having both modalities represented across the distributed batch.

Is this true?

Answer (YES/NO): NO